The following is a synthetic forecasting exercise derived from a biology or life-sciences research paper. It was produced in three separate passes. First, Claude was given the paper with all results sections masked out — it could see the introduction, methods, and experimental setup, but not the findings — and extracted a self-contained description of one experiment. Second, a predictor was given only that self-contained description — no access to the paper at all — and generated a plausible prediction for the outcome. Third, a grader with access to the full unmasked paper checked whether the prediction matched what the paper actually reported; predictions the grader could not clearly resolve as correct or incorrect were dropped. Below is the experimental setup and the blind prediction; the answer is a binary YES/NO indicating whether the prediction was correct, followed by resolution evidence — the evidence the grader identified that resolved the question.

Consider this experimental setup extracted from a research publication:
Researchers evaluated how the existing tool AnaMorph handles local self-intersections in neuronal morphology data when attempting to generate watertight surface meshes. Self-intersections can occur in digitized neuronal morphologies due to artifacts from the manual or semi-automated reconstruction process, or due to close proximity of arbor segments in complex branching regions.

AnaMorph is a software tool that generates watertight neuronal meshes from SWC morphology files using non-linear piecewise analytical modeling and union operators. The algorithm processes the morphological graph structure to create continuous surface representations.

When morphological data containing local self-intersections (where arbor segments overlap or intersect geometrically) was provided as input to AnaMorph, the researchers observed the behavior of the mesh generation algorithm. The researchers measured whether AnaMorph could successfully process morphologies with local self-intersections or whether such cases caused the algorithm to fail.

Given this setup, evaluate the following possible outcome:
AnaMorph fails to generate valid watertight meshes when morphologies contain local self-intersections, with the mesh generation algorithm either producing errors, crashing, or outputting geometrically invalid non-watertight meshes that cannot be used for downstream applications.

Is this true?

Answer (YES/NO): YES